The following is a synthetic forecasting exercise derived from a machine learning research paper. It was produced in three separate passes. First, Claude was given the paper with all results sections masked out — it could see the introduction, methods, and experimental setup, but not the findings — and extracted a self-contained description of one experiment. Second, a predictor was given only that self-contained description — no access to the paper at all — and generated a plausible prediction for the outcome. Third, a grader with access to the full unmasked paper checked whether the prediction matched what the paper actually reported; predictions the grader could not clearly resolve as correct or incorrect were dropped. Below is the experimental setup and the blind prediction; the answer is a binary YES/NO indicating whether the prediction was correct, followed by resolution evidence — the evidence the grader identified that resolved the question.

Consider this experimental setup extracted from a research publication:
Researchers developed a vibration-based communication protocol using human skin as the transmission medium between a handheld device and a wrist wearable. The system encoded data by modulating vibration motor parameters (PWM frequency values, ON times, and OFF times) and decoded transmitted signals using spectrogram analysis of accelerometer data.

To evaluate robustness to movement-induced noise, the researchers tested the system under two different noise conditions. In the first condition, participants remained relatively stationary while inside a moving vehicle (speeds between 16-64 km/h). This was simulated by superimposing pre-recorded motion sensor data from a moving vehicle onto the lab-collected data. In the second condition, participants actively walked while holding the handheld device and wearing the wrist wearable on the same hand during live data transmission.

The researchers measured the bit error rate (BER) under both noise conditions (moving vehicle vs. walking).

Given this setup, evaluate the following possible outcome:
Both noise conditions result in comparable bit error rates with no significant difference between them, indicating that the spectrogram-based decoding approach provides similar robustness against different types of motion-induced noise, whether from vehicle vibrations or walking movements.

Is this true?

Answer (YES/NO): NO